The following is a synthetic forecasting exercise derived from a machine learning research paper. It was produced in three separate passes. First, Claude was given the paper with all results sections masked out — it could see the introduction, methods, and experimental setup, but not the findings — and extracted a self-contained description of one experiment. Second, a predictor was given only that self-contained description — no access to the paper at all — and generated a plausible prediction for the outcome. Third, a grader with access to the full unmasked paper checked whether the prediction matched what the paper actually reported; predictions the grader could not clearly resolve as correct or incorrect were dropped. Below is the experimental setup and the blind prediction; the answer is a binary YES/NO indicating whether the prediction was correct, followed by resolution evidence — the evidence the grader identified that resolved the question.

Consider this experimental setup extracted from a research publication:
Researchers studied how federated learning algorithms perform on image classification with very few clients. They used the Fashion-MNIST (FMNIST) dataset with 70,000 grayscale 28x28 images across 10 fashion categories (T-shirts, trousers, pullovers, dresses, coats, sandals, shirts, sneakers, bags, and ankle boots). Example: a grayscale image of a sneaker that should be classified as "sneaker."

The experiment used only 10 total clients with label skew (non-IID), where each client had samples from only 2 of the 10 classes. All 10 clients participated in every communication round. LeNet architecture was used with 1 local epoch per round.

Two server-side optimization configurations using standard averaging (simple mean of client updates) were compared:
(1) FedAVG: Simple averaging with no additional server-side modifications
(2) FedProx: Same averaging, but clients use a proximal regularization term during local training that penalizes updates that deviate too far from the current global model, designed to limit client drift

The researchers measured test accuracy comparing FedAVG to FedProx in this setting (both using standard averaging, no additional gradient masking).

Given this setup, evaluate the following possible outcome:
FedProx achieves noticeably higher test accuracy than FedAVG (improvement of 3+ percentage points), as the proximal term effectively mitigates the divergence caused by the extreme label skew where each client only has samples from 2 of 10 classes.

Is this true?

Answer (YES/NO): NO